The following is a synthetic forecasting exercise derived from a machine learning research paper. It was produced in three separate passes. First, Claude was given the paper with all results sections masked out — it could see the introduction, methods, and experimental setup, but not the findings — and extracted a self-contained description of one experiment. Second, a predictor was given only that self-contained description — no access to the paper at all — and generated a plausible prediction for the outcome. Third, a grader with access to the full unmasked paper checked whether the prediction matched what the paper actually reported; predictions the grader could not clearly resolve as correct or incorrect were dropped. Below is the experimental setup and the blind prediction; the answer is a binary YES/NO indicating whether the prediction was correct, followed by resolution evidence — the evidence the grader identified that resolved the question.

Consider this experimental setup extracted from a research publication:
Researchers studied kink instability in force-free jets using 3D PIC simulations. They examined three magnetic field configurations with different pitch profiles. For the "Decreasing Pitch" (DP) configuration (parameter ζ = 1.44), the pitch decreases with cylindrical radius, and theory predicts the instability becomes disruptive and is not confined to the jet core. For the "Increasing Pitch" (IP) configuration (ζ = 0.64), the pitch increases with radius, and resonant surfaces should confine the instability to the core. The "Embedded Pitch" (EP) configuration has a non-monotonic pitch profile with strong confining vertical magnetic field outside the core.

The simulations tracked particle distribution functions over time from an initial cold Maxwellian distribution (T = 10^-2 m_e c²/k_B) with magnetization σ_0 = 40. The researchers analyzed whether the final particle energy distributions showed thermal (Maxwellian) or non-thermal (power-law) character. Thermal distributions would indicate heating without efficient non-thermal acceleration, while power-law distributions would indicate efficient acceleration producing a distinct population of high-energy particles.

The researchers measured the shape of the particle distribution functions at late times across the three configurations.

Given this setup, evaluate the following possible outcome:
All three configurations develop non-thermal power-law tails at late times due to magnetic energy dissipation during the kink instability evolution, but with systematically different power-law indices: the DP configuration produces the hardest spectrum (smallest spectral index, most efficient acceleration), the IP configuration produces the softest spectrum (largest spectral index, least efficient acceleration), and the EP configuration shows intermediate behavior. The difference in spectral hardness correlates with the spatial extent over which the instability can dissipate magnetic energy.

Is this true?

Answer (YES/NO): NO